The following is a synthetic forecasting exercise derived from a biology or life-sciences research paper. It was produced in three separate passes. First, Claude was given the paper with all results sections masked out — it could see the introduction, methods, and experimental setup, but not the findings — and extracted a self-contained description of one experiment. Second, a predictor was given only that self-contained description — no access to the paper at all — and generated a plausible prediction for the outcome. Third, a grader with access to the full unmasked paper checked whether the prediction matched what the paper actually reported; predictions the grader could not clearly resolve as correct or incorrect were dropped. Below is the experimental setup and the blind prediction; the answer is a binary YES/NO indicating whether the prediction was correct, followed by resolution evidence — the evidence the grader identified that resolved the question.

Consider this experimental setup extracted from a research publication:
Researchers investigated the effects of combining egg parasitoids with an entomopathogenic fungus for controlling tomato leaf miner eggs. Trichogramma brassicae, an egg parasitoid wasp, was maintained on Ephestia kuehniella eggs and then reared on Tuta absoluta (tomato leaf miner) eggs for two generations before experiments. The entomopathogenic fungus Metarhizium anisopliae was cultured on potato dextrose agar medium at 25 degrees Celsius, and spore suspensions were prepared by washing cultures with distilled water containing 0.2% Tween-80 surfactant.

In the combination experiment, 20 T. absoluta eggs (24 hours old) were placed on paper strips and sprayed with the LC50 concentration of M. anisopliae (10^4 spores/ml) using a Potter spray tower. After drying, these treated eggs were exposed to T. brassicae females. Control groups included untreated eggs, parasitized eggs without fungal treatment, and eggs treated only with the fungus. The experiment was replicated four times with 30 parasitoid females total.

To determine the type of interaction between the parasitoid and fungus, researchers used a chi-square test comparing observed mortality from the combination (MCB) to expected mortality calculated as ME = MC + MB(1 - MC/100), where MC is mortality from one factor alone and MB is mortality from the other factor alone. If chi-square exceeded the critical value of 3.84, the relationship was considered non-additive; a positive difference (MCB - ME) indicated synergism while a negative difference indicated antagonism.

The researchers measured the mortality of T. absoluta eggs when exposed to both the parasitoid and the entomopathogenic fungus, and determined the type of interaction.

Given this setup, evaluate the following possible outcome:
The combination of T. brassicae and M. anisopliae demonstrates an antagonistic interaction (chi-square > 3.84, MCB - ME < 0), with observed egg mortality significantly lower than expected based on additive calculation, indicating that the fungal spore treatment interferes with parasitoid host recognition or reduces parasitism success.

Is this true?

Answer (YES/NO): NO